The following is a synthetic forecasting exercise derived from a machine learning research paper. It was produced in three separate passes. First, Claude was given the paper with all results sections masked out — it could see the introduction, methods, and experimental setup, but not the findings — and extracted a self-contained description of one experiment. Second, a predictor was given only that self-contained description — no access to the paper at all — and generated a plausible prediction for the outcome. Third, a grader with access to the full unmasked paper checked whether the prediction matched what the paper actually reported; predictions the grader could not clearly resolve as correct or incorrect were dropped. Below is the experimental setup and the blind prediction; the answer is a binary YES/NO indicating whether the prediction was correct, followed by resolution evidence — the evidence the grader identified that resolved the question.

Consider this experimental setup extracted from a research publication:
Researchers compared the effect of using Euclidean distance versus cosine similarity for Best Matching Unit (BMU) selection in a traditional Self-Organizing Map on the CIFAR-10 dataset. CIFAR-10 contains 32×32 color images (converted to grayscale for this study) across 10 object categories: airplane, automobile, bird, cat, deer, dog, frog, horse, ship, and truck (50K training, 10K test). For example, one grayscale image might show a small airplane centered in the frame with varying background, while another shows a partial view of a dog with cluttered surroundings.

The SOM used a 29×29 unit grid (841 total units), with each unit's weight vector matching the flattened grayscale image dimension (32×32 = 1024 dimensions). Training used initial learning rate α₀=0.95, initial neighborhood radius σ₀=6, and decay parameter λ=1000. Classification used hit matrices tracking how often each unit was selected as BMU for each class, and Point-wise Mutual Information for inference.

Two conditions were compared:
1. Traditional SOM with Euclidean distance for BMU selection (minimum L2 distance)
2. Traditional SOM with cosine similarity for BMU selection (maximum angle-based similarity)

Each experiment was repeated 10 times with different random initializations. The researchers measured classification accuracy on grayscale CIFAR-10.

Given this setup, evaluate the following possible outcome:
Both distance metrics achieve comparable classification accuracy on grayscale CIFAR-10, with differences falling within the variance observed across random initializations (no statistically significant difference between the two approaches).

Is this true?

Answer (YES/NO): NO